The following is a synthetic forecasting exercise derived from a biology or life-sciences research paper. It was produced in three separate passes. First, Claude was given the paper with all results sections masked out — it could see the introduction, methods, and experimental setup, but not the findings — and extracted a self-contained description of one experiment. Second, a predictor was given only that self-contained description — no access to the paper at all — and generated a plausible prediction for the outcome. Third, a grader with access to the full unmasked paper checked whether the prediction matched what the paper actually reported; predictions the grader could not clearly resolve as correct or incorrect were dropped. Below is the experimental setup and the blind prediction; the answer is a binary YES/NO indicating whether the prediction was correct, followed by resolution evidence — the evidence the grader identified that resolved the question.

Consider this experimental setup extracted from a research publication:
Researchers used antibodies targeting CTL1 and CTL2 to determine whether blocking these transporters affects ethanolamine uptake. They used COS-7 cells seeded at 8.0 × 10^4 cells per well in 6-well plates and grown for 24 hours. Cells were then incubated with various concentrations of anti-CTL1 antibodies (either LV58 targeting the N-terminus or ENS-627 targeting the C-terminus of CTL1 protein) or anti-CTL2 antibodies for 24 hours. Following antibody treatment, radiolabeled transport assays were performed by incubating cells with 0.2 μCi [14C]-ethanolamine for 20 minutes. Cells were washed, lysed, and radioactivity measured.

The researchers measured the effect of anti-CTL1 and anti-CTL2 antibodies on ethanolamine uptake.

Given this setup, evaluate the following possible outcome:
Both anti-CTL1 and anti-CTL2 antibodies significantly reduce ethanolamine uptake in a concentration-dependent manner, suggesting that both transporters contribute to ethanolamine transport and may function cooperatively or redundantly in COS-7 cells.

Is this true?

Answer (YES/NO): YES